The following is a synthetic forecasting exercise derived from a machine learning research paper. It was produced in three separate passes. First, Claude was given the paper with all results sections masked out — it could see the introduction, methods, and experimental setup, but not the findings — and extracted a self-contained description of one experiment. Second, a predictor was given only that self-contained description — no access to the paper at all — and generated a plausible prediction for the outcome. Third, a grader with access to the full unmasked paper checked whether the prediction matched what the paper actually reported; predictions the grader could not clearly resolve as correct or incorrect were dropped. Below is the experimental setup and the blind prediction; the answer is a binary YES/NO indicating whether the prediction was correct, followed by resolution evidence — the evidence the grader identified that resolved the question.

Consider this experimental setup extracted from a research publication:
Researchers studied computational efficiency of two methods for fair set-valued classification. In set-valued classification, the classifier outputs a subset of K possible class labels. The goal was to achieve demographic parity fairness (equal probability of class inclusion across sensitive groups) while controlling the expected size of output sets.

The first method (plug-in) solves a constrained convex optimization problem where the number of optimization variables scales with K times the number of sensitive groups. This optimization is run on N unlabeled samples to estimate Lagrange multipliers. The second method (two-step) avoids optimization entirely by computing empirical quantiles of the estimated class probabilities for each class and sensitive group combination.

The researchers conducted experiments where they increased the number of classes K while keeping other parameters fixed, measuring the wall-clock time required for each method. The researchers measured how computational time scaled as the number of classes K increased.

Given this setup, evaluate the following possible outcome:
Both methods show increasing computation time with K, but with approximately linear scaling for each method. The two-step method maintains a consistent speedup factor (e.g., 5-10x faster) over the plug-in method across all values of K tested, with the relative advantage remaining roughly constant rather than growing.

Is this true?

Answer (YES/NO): NO